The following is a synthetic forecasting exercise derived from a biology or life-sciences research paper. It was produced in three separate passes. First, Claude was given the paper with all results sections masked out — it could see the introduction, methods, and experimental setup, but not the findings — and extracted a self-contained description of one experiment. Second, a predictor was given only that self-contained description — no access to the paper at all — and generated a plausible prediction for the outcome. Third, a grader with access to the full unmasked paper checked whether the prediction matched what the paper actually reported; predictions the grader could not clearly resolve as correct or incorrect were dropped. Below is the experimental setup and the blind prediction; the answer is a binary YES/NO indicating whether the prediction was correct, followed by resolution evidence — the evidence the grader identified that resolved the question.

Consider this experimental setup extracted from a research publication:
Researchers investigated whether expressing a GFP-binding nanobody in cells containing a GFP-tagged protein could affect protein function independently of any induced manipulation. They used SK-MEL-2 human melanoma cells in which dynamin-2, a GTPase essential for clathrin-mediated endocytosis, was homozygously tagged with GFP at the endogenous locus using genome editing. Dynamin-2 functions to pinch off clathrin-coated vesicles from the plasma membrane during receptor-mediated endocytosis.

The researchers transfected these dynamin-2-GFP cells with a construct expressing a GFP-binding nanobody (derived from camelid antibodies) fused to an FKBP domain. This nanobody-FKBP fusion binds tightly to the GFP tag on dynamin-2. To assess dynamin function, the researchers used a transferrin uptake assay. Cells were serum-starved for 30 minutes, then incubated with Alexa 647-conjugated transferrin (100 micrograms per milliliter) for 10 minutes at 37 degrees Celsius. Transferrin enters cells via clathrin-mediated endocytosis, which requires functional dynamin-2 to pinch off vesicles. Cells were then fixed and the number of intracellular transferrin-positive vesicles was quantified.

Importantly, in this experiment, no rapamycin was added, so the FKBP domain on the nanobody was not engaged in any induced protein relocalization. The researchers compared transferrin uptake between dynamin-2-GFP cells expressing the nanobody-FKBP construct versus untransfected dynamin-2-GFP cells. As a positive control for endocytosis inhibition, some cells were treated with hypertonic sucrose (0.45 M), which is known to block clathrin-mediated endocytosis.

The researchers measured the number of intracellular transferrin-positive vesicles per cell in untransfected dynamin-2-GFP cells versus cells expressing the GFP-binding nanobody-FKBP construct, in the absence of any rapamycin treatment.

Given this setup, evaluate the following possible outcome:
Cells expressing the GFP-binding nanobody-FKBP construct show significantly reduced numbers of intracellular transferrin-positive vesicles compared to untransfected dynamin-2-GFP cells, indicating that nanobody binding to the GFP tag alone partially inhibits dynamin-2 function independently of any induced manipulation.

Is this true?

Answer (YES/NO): YES